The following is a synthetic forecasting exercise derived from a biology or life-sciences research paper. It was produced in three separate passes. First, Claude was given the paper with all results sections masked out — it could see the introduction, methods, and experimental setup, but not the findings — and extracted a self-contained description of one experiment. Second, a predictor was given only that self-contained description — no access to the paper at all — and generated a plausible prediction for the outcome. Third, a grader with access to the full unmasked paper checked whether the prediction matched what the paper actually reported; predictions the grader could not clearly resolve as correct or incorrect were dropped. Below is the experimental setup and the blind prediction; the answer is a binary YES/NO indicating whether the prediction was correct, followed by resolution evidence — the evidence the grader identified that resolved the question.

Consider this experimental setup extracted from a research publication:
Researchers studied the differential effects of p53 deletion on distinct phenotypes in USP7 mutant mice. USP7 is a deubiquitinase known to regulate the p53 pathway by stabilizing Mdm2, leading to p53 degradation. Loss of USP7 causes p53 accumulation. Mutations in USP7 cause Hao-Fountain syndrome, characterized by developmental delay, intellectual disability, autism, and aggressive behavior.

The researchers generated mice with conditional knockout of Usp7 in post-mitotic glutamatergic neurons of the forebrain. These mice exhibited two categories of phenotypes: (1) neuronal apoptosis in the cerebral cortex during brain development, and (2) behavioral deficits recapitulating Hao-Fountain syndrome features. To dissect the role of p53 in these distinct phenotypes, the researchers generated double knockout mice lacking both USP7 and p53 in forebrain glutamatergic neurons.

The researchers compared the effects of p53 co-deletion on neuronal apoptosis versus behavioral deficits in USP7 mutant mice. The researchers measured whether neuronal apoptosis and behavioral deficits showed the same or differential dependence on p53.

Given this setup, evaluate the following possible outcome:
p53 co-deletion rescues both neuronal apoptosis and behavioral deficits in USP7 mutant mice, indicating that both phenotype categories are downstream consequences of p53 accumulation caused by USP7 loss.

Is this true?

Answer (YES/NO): NO